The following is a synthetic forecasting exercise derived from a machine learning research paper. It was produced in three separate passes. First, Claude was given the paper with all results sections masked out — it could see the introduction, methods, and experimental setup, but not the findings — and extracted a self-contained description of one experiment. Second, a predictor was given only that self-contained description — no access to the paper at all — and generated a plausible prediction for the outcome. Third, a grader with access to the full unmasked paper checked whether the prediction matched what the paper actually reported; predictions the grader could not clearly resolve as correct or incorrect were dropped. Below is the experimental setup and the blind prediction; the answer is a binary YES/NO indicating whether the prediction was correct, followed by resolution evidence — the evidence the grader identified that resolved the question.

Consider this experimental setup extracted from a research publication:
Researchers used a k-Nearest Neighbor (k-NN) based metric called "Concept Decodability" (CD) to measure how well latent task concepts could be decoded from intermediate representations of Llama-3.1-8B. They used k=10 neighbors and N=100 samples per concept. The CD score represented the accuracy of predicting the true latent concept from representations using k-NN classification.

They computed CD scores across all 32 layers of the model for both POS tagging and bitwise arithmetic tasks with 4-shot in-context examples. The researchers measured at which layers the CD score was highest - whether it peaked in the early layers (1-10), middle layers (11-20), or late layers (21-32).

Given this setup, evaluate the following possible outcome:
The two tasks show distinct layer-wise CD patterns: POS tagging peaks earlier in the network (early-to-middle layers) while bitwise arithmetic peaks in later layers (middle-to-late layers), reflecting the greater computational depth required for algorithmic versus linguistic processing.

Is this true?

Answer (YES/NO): NO